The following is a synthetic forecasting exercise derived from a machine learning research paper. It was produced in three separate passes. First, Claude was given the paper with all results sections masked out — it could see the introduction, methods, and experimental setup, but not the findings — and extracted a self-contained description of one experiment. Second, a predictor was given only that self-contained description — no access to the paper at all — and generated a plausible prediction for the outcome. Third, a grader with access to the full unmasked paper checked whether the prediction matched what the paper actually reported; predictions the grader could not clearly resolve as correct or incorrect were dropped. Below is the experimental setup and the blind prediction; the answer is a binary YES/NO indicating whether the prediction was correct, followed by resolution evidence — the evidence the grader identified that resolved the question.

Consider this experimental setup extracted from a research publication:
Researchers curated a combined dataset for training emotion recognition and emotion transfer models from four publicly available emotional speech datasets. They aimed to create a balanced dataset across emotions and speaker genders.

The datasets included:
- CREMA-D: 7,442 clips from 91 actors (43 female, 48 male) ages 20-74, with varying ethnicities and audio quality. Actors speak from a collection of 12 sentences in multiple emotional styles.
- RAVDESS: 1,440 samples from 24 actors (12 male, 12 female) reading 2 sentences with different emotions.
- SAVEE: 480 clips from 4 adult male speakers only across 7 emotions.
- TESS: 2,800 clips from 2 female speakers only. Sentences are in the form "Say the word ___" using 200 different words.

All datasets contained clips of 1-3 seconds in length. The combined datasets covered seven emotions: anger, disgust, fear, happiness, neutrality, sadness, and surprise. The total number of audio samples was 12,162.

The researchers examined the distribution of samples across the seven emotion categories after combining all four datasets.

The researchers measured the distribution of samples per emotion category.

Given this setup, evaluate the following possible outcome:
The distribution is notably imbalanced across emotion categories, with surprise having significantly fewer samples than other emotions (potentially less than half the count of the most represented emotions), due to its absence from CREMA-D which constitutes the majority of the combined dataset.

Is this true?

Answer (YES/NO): YES